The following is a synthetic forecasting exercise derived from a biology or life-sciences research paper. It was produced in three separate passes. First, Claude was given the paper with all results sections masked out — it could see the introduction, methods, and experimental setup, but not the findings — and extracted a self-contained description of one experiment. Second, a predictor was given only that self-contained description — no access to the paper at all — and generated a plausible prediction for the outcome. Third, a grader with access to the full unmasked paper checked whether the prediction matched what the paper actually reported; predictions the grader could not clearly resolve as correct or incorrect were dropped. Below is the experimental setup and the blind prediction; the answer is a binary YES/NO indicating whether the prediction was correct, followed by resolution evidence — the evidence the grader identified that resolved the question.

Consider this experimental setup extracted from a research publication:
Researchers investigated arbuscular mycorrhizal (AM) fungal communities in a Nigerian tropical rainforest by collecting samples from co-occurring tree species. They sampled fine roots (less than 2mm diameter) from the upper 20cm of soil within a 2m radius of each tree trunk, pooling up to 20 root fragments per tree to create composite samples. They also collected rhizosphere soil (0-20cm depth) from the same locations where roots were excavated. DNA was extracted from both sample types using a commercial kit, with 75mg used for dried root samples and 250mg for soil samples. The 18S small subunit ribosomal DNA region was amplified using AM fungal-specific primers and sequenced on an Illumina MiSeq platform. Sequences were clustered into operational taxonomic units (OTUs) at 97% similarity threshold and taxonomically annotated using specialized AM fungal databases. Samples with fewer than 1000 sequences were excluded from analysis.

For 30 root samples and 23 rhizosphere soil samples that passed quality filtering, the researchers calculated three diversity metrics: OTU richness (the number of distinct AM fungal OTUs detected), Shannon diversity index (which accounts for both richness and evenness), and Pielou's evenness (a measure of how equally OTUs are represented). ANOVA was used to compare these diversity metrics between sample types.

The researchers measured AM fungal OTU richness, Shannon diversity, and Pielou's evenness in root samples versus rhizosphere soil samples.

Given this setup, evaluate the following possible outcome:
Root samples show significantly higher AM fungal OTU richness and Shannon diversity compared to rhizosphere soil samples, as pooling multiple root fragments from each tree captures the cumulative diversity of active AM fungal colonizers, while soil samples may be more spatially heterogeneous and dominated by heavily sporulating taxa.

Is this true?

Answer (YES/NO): NO